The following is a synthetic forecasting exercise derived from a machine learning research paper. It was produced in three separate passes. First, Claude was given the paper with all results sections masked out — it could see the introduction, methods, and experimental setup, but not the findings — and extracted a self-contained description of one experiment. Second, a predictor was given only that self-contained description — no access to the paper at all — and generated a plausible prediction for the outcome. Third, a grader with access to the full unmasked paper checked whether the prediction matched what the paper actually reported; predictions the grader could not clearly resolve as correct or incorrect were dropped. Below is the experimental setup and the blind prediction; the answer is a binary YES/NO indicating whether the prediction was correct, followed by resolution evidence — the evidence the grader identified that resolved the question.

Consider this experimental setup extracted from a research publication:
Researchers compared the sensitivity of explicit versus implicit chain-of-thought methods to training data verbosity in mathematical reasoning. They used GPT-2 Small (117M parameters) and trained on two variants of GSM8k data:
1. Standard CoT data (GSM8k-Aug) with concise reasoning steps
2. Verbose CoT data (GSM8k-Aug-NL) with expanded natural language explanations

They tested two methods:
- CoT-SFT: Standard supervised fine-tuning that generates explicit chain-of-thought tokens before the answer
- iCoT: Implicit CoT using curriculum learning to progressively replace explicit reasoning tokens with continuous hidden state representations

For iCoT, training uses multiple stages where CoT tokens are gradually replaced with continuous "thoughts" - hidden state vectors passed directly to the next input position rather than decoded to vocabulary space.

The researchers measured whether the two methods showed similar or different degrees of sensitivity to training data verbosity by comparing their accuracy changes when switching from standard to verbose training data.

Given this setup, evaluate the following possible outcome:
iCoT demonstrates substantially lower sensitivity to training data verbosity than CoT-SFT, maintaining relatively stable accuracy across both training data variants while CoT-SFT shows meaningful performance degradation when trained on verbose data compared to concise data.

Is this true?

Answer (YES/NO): NO